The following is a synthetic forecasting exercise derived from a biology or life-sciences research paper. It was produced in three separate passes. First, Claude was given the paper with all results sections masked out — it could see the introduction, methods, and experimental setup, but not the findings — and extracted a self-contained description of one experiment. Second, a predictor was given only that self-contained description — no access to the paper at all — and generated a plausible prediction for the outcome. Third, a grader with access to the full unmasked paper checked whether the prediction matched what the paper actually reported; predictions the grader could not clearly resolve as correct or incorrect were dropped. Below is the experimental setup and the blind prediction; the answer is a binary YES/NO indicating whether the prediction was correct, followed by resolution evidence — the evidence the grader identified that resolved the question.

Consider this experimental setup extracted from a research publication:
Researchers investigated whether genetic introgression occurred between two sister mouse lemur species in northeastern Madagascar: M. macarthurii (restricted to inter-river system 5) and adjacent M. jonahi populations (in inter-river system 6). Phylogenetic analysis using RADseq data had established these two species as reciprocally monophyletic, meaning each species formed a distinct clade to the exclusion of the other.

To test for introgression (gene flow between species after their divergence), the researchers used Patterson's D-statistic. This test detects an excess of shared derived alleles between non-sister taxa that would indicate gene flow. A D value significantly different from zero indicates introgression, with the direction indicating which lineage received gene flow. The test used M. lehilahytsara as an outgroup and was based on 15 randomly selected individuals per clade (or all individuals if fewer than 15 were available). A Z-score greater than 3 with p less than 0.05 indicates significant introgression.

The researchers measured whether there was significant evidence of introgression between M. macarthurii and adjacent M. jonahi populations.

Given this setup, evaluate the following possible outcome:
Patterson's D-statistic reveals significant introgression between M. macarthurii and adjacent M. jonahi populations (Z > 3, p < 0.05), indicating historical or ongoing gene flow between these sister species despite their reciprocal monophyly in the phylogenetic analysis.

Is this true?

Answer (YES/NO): YES